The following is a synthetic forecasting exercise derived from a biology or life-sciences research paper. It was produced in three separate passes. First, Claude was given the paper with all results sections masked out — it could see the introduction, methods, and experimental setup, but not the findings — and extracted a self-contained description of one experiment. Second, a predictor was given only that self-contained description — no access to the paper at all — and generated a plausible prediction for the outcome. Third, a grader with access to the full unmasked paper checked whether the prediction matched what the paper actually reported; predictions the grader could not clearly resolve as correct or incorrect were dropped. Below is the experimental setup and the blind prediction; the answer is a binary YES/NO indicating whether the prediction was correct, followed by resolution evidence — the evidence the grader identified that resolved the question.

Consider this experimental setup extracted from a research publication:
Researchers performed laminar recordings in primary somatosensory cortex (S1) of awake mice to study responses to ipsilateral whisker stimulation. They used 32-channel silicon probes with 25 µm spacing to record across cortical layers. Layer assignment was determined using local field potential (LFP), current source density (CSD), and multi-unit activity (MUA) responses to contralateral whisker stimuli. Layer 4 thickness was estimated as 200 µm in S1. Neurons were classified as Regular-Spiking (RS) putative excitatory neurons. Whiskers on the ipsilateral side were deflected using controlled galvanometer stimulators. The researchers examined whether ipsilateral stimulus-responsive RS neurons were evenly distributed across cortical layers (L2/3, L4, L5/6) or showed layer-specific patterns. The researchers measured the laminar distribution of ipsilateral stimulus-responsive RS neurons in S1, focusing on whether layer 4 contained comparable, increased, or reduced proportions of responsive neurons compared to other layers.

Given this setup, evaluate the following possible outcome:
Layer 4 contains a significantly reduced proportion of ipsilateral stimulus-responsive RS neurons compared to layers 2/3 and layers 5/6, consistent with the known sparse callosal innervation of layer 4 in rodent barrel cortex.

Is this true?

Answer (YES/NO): YES